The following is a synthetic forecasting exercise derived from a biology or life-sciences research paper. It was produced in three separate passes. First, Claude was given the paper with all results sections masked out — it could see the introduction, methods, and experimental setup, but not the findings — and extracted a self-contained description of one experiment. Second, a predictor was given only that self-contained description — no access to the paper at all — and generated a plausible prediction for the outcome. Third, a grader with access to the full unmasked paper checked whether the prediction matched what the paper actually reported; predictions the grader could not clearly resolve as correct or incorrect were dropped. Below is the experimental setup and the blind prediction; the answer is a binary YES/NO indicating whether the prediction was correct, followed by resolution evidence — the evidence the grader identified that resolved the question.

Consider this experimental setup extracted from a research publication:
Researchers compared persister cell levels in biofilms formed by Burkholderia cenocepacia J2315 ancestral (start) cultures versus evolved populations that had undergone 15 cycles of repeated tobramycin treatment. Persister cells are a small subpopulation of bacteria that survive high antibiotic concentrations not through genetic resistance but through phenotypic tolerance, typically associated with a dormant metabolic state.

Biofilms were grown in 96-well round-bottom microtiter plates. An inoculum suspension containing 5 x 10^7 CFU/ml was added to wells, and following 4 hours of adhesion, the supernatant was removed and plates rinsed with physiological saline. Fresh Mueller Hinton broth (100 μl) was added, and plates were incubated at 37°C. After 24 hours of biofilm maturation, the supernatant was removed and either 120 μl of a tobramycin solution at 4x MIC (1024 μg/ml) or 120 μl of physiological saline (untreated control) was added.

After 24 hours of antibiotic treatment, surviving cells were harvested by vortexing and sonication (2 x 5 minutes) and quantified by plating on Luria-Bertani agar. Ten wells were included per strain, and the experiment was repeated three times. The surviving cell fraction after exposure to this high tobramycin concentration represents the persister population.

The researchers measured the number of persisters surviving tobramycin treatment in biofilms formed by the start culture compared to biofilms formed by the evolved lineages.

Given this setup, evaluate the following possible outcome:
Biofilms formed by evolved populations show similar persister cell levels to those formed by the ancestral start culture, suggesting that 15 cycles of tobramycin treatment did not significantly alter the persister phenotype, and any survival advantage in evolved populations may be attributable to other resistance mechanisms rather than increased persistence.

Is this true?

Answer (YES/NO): YES